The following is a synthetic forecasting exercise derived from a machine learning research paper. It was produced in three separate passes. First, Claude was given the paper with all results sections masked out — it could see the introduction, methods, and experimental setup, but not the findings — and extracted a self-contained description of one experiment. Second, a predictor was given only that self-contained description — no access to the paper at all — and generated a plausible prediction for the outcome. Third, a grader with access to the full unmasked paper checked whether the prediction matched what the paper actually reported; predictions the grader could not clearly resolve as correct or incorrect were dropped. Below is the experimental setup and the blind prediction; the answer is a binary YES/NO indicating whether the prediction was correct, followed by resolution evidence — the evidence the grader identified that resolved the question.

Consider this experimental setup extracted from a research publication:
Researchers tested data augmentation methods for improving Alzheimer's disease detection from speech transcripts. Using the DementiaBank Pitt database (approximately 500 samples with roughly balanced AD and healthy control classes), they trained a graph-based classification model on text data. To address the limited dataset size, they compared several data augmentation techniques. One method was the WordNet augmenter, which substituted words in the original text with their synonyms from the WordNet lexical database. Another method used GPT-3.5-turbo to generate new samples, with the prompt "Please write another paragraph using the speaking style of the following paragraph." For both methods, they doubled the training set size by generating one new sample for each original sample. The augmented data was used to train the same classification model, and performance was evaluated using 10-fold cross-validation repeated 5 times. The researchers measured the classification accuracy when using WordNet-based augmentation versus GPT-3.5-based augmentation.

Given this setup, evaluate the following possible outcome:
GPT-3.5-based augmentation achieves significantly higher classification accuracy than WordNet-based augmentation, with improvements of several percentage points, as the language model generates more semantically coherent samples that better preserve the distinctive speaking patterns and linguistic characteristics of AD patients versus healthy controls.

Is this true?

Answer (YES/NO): NO